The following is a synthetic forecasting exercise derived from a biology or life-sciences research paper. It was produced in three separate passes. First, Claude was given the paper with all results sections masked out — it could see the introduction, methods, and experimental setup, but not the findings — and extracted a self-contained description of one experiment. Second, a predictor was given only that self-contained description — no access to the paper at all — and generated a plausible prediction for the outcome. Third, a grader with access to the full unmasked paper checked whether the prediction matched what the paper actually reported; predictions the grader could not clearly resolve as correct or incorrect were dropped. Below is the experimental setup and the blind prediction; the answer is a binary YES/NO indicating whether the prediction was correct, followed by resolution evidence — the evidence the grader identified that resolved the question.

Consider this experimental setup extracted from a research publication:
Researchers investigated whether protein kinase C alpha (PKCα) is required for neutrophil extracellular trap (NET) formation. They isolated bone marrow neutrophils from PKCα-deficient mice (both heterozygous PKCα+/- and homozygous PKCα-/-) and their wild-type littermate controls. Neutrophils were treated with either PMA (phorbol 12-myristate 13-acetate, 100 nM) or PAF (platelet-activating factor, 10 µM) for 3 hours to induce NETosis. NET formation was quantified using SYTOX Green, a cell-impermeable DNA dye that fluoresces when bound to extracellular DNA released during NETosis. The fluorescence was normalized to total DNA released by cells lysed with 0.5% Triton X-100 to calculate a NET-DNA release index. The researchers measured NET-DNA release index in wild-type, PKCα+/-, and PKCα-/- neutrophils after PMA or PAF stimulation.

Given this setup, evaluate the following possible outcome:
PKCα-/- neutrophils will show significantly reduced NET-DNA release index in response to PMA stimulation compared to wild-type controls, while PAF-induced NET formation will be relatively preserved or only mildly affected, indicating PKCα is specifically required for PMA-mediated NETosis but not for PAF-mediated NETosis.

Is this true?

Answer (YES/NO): NO